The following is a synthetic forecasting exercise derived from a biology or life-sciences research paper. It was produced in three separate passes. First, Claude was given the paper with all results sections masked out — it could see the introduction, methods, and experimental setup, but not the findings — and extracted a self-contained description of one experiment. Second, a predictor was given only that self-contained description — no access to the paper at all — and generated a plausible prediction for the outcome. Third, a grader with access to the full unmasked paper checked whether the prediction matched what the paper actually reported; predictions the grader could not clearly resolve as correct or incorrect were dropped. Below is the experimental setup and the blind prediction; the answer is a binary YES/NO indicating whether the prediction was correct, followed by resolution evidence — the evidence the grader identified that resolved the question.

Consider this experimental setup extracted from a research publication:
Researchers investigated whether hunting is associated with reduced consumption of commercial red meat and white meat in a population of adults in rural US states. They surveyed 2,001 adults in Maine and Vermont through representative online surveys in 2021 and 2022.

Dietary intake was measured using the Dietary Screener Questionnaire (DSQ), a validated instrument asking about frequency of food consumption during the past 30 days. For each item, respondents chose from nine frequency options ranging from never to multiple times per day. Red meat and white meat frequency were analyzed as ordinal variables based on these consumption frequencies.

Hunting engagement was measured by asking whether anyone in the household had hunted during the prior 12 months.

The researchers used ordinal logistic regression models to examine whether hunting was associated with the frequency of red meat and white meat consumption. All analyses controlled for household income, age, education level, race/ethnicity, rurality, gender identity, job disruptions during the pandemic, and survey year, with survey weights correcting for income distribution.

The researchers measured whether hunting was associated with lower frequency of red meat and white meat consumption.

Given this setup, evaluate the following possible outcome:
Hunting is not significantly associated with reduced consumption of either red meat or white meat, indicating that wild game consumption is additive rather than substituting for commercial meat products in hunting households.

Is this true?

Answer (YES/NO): YES